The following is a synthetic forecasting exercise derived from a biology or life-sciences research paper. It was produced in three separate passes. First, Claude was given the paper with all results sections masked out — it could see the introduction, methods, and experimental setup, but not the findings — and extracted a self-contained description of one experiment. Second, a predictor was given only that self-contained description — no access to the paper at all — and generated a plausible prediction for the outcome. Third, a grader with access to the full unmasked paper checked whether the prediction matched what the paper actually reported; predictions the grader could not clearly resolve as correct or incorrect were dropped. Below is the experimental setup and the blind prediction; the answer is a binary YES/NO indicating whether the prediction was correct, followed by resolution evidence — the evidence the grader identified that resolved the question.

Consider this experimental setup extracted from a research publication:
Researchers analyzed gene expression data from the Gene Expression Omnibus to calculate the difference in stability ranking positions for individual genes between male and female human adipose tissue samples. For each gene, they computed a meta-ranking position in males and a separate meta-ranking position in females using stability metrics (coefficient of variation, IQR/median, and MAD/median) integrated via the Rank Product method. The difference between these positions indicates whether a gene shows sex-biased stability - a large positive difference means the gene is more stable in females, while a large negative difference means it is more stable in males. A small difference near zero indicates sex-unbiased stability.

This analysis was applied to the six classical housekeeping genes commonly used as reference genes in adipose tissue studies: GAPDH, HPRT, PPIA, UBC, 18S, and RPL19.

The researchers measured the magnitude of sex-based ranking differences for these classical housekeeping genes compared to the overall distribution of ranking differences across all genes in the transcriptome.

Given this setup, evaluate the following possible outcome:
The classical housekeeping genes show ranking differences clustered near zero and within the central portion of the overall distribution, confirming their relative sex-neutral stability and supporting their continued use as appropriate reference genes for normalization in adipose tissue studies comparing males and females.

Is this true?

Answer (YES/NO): NO